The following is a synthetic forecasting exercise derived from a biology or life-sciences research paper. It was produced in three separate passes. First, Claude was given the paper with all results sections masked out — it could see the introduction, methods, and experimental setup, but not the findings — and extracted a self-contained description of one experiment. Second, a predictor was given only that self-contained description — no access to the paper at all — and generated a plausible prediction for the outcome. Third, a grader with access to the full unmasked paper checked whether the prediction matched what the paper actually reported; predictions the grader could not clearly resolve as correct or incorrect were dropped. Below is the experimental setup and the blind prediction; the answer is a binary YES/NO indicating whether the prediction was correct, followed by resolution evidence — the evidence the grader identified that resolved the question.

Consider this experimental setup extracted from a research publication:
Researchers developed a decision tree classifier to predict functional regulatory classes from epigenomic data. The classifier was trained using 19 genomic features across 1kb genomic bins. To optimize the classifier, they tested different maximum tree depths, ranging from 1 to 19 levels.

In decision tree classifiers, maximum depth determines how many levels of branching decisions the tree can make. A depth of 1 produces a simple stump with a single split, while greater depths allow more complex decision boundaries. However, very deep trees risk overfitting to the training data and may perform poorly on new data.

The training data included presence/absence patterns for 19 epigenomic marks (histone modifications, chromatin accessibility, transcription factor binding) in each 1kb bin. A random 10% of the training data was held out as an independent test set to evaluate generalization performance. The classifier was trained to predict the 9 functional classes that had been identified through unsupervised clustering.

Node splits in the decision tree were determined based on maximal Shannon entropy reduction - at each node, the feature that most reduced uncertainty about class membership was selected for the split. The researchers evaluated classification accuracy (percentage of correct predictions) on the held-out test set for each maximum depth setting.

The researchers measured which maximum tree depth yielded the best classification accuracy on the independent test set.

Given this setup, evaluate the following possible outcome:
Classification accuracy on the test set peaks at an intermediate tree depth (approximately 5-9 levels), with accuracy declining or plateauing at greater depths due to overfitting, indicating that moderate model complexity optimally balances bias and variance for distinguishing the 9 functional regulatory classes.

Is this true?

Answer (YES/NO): NO